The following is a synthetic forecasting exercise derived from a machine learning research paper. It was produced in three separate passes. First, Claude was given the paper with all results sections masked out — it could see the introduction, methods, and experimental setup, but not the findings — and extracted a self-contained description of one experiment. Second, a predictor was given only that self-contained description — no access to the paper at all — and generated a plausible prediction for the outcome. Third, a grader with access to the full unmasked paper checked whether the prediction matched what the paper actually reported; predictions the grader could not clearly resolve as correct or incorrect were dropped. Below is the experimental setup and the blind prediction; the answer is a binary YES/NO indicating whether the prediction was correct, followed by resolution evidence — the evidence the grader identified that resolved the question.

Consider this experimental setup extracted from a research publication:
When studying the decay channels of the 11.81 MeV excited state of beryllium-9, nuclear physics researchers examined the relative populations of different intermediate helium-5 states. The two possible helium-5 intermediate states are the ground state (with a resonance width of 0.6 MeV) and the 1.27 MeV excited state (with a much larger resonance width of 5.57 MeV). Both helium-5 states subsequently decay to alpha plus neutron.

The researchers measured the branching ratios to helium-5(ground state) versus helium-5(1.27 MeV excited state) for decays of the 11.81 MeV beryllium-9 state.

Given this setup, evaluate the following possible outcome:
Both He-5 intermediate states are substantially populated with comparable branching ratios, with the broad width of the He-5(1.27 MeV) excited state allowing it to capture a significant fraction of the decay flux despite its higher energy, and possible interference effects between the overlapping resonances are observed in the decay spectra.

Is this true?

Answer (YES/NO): NO